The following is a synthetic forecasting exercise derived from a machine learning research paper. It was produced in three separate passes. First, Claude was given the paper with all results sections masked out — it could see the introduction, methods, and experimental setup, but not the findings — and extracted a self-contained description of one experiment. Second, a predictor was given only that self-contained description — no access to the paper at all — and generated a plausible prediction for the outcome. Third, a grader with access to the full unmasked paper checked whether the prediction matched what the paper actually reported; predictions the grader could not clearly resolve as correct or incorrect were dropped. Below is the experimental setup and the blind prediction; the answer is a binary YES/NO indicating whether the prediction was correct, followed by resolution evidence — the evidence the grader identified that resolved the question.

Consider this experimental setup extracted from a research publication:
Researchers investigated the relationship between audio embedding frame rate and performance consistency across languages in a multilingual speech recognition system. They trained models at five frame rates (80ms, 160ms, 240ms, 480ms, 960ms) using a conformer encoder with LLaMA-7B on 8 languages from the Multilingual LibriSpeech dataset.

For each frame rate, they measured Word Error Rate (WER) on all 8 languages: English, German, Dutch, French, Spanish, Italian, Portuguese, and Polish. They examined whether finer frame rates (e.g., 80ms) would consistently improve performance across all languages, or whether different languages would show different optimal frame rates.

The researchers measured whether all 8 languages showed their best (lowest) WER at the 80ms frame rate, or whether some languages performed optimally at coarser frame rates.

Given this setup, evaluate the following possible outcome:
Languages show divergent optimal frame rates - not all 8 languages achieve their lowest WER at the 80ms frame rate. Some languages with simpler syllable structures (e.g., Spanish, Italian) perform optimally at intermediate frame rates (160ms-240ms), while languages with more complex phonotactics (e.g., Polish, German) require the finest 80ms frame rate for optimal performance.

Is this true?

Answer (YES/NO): NO